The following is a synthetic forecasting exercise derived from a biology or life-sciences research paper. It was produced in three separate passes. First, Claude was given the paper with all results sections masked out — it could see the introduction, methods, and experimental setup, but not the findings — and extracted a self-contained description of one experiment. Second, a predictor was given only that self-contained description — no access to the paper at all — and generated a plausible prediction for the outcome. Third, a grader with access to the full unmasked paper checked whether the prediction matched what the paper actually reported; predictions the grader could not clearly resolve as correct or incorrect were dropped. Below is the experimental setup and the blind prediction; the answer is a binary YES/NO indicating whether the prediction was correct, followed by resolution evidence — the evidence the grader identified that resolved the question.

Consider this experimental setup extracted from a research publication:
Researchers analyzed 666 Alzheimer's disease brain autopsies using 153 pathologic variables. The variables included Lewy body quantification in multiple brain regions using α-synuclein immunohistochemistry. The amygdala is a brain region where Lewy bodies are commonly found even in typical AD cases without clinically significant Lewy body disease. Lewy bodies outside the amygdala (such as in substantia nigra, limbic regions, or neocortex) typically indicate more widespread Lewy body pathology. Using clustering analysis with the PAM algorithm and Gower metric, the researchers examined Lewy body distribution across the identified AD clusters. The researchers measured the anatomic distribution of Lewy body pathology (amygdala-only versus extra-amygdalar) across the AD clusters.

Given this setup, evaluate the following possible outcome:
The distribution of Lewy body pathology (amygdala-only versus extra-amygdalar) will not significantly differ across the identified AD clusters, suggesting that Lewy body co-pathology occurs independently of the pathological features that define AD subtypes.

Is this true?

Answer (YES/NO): NO